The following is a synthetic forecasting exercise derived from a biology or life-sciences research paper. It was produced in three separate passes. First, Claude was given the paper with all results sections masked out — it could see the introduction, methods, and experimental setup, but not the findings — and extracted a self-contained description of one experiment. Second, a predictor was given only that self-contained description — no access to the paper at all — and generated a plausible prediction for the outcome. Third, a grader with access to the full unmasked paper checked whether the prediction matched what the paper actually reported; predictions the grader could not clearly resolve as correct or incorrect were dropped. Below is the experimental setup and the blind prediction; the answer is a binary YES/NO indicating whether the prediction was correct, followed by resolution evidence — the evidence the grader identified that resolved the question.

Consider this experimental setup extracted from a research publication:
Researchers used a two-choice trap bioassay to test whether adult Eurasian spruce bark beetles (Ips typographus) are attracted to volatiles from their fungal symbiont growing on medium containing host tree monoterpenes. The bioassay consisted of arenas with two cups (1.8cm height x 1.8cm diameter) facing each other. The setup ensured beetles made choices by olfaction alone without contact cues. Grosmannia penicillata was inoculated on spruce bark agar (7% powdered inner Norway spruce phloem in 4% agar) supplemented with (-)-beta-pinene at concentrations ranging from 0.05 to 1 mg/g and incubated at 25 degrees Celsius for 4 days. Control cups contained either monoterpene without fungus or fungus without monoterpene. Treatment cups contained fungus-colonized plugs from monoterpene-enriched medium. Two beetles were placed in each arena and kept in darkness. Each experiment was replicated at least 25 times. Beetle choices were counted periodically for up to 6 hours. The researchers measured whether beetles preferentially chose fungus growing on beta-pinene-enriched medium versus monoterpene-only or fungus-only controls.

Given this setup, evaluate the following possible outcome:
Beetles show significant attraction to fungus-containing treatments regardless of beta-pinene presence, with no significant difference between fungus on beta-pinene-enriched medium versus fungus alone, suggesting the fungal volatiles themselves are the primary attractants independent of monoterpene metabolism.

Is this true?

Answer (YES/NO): NO